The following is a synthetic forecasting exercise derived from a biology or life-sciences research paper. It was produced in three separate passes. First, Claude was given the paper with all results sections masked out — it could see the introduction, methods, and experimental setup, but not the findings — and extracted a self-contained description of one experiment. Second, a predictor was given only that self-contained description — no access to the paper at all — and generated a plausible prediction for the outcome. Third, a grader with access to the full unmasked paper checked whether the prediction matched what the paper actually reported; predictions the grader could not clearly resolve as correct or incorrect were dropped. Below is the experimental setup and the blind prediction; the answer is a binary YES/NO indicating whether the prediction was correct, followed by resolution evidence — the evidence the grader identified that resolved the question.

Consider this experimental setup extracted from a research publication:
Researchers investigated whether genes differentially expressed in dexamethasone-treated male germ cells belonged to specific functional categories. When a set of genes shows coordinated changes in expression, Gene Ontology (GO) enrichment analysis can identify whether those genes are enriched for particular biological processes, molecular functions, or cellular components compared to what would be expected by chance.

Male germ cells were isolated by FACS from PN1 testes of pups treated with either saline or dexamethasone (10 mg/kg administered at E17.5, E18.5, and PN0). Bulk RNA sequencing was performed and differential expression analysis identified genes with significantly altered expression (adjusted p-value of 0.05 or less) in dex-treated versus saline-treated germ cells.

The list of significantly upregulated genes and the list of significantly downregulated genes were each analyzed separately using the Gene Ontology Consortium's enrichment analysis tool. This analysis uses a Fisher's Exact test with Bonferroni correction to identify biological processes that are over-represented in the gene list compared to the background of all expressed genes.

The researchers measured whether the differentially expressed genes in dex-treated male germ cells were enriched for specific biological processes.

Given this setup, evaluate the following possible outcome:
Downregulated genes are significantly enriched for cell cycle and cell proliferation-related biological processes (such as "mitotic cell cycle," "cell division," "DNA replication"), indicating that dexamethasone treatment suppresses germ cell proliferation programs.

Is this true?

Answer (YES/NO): YES